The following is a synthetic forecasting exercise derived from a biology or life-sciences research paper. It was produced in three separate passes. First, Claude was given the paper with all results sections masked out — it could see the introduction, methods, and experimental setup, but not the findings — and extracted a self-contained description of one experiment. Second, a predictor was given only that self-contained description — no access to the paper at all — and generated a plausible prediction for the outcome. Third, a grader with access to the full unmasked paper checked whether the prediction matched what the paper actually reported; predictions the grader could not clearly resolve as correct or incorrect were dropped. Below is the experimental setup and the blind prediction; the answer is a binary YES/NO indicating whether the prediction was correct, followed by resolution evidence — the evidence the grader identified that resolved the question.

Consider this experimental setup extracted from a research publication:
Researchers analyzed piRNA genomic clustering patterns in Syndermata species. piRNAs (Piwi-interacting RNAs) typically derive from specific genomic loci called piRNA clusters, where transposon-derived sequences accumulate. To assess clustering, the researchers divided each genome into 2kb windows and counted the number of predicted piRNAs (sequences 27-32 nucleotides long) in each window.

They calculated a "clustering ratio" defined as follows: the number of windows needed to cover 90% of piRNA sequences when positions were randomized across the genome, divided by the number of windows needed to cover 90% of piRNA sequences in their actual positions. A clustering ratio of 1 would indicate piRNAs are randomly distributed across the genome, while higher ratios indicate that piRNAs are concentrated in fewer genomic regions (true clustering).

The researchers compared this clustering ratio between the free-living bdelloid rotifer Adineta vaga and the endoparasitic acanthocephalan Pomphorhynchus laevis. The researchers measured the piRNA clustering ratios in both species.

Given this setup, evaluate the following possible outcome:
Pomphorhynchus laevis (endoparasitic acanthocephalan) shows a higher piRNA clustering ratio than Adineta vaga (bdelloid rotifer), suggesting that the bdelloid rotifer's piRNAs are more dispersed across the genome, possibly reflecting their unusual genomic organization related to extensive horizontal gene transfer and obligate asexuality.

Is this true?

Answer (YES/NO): NO